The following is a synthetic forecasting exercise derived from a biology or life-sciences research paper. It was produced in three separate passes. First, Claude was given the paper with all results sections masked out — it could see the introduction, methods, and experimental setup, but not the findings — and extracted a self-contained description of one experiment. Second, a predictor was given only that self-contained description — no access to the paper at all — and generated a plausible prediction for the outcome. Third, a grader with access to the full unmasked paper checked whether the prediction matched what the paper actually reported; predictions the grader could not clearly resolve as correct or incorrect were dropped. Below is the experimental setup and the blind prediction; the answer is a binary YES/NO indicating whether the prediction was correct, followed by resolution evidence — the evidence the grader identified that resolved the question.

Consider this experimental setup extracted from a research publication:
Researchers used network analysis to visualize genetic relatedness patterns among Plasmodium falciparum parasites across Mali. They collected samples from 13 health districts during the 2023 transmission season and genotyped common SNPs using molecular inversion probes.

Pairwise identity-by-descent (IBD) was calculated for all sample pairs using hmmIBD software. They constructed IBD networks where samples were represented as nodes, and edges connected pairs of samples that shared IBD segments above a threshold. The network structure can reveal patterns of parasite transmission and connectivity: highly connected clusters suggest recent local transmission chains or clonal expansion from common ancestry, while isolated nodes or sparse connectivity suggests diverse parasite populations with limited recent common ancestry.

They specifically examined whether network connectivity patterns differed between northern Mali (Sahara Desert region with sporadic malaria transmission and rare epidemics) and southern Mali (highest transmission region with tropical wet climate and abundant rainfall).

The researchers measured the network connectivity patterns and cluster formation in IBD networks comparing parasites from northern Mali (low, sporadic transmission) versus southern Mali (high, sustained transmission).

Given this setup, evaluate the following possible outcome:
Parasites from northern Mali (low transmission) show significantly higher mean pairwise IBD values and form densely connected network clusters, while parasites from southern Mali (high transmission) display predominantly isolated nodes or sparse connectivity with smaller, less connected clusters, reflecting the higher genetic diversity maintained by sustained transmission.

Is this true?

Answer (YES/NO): NO